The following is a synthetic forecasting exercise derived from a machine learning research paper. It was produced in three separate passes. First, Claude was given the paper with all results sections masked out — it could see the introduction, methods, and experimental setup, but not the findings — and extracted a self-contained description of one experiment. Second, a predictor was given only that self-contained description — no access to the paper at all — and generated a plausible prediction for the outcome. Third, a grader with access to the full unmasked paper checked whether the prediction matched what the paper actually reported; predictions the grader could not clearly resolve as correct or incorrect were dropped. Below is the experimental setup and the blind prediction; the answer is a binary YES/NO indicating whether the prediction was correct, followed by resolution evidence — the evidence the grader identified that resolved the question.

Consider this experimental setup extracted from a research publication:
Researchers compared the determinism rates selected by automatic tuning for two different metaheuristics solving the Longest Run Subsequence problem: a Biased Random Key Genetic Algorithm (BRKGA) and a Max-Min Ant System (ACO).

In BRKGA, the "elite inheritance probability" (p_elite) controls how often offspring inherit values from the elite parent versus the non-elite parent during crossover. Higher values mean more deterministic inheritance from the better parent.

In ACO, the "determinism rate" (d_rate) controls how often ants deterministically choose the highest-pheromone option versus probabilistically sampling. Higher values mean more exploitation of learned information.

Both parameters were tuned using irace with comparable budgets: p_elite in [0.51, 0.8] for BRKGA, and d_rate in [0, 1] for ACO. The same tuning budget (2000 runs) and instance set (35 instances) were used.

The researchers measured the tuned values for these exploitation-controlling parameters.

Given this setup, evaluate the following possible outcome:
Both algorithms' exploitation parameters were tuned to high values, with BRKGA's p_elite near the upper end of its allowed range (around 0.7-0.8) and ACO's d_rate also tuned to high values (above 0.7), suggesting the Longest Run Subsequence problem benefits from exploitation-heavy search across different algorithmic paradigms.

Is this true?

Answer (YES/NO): YES